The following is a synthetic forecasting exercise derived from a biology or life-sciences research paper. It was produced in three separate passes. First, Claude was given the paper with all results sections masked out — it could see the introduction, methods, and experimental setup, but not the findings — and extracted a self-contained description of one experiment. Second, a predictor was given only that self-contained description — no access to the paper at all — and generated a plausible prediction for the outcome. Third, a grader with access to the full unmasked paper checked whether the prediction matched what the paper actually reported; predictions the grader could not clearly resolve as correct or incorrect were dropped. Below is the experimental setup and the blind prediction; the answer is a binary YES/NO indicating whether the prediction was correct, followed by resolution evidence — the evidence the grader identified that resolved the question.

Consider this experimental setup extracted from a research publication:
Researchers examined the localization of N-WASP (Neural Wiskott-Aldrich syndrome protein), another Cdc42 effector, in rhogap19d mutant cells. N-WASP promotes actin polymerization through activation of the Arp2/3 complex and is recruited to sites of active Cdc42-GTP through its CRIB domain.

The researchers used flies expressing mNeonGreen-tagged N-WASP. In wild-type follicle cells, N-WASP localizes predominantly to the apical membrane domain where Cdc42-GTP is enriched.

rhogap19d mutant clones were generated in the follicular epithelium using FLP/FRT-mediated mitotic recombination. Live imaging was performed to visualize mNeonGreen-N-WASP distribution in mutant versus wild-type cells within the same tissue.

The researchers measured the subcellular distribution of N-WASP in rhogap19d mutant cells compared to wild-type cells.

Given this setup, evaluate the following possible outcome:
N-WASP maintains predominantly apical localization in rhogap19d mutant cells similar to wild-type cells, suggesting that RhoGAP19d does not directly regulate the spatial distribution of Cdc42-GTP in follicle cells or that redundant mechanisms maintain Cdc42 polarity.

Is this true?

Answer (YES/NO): NO